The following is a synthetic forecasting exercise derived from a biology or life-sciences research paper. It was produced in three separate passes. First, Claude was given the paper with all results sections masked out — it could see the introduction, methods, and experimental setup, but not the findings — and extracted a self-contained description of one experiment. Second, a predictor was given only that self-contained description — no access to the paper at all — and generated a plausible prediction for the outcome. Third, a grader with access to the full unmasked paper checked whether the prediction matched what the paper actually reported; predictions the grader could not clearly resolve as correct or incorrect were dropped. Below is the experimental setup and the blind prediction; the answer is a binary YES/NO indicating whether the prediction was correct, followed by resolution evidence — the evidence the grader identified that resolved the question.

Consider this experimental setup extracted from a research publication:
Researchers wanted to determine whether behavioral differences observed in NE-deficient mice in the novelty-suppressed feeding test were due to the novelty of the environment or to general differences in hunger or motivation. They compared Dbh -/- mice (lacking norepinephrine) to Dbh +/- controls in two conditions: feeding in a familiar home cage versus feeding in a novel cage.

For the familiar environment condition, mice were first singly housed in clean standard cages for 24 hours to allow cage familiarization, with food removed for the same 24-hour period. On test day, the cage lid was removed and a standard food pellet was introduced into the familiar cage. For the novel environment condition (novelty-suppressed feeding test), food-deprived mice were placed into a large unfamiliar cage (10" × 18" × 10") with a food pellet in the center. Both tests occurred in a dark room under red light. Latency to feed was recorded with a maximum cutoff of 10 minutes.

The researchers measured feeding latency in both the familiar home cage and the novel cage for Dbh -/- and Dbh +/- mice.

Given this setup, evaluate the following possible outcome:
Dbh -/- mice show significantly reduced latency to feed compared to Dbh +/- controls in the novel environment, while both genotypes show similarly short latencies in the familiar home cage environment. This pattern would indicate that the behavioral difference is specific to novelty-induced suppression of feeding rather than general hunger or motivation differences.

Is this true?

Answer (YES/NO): YES